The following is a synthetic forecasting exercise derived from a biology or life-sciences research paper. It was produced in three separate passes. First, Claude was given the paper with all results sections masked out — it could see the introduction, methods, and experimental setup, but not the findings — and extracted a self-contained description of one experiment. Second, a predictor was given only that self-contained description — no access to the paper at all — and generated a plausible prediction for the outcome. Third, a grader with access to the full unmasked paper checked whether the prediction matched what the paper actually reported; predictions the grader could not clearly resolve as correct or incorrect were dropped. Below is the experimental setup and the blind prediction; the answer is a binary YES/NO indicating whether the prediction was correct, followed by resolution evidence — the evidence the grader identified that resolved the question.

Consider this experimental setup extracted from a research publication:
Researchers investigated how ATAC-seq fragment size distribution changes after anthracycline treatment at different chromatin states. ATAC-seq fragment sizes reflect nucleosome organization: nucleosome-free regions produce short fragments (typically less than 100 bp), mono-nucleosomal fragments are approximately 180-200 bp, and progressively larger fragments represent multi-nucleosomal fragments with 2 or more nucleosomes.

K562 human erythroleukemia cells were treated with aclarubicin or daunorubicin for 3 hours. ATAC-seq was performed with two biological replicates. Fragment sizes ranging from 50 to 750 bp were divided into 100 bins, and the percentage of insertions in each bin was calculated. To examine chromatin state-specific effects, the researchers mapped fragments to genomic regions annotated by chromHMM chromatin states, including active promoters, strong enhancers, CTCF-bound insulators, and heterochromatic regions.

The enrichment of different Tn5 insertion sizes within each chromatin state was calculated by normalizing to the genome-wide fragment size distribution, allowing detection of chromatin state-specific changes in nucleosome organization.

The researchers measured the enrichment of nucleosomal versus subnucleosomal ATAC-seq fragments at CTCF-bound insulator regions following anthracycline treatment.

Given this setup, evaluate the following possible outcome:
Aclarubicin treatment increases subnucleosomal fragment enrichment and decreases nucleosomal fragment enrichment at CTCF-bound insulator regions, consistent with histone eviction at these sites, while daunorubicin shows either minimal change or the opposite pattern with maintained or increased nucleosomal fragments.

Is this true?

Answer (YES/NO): NO